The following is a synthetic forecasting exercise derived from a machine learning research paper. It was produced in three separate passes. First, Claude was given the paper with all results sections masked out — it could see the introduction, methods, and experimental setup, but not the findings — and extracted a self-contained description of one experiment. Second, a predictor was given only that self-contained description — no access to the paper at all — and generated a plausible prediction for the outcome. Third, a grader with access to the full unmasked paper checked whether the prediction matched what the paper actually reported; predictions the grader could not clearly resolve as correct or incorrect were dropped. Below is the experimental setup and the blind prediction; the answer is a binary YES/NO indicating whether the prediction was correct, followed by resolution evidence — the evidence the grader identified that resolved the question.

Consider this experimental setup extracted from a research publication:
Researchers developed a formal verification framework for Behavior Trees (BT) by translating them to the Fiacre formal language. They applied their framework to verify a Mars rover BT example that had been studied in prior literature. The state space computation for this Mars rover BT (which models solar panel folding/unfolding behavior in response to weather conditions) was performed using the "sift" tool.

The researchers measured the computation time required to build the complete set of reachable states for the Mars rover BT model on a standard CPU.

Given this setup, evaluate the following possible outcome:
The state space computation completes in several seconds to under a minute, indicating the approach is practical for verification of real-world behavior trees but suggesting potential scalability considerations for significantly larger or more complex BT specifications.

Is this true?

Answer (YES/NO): NO